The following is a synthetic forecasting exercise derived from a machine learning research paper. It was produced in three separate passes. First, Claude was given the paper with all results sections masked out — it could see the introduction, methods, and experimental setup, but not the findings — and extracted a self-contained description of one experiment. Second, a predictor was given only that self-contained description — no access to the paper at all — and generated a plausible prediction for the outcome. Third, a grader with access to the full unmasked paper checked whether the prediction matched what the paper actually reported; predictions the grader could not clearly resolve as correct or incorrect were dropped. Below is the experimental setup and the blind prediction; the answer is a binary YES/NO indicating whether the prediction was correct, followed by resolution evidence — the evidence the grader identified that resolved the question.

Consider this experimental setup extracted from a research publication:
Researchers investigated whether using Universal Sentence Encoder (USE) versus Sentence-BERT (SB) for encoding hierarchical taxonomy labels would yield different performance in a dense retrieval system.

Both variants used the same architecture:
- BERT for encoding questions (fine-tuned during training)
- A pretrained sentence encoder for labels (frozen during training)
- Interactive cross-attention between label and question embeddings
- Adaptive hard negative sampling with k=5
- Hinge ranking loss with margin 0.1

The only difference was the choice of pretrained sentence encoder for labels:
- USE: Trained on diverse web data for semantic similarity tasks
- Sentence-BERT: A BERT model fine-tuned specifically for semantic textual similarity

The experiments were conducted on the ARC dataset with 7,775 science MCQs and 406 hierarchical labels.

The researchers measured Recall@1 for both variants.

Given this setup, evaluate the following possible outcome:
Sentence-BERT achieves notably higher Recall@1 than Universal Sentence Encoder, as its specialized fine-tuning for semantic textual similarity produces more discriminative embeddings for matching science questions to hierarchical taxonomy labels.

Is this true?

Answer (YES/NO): NO